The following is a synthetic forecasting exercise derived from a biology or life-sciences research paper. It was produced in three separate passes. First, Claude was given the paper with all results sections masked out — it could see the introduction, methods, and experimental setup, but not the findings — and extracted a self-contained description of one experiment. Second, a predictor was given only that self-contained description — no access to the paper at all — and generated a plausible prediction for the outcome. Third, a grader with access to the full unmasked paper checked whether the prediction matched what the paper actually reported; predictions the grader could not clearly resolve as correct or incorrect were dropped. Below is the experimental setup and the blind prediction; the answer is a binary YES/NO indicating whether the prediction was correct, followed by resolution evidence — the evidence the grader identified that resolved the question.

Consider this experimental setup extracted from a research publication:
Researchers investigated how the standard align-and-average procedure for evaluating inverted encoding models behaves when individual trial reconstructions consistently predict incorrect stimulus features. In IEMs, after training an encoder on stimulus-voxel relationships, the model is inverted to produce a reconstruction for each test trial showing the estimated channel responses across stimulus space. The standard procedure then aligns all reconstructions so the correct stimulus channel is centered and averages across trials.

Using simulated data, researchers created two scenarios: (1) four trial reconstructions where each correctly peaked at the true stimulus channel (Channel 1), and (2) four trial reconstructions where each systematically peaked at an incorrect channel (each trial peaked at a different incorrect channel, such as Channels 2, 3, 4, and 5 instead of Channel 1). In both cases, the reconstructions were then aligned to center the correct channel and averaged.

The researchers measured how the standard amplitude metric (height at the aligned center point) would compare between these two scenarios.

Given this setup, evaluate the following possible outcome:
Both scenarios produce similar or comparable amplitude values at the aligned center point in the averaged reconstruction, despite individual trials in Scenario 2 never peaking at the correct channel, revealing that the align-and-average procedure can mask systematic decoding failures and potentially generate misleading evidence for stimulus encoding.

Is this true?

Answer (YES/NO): YES